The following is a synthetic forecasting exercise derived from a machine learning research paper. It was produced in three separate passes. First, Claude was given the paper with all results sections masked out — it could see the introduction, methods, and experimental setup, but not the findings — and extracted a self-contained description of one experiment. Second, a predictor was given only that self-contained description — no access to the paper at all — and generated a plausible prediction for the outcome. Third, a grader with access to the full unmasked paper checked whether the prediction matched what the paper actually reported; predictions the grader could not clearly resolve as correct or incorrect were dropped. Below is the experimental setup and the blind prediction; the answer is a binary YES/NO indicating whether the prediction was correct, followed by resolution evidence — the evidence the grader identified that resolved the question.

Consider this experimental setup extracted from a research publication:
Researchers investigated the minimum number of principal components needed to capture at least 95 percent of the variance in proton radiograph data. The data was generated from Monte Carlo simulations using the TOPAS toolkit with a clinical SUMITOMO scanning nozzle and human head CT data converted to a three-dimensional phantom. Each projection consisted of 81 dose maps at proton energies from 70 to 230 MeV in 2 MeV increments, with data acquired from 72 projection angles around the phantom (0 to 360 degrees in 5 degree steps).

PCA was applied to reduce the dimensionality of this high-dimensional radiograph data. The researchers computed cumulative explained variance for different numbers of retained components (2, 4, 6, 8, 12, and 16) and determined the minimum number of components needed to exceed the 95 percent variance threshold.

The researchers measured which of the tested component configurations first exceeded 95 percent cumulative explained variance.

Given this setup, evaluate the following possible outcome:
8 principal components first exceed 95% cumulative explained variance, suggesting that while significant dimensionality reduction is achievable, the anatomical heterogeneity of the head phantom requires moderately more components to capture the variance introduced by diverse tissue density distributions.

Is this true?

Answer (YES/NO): NO